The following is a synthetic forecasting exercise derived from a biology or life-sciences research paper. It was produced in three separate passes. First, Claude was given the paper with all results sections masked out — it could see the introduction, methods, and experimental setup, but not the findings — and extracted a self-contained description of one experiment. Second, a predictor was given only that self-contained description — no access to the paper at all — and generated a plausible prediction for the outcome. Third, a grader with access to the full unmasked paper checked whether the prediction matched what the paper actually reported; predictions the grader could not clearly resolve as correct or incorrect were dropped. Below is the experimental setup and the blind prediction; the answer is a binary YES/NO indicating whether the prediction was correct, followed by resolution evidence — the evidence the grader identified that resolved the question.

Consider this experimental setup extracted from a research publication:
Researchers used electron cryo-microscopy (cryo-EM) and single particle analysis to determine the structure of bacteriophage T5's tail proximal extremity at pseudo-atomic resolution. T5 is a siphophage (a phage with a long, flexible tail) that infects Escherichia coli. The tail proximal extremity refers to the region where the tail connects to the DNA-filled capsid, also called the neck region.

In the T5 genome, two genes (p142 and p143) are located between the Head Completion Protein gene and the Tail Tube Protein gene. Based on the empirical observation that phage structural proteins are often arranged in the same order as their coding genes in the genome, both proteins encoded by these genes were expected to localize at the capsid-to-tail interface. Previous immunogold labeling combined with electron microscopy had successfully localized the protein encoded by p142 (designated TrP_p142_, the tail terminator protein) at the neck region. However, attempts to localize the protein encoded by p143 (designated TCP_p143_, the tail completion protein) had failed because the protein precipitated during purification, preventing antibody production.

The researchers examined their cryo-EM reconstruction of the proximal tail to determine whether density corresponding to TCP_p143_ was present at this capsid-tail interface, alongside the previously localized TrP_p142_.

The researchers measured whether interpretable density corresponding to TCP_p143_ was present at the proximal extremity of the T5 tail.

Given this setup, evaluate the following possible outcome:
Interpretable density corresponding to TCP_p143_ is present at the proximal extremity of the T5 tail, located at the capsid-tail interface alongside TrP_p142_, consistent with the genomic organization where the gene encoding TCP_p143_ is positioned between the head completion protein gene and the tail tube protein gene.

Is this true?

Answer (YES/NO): NO